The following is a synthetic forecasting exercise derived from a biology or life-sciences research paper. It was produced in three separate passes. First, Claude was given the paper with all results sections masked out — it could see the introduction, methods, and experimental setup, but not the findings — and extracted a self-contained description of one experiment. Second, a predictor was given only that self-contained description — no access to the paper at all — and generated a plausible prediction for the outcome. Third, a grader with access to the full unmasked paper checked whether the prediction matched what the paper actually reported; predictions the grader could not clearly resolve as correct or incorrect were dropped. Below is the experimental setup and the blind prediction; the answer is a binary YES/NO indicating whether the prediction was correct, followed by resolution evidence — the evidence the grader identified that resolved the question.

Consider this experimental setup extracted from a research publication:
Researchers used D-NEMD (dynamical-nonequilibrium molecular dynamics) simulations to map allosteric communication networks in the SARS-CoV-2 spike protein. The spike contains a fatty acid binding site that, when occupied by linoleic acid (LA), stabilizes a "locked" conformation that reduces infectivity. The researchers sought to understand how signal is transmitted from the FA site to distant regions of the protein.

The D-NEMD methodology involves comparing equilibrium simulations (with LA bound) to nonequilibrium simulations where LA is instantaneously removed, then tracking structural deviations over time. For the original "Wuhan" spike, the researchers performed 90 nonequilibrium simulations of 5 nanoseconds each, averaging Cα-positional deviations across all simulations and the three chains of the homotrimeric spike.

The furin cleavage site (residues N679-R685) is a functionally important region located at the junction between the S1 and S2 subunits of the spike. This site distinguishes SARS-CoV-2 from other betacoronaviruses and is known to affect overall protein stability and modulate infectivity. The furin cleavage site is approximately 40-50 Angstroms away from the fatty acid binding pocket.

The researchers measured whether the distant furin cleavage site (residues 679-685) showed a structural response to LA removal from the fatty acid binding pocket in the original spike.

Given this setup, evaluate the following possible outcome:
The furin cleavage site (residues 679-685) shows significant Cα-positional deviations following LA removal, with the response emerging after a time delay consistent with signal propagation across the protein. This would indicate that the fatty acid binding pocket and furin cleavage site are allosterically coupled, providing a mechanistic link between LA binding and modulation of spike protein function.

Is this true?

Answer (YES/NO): YES